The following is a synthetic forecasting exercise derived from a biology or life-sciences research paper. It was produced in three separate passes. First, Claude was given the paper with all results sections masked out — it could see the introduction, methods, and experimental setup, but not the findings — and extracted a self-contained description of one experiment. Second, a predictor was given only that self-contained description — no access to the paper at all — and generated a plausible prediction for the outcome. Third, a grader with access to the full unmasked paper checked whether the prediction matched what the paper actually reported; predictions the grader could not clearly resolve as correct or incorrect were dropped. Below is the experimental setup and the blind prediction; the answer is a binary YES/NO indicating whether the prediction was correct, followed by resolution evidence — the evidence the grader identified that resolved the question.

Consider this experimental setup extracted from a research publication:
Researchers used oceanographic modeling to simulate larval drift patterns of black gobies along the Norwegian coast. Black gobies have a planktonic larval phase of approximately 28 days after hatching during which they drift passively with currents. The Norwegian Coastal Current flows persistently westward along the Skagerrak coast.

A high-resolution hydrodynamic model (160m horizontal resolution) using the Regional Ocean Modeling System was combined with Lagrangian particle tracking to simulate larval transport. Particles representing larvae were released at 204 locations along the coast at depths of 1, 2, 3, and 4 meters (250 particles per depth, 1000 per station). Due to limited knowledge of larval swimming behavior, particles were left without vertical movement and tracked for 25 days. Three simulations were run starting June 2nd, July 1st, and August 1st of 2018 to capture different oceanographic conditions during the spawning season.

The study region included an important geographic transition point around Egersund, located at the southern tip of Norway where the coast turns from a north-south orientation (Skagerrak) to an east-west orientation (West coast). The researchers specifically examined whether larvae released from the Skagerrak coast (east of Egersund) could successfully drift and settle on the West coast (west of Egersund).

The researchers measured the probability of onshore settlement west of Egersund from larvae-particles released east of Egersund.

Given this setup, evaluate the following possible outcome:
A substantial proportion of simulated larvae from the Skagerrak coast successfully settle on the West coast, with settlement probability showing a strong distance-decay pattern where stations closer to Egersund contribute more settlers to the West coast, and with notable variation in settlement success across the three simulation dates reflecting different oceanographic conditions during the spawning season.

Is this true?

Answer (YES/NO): NO